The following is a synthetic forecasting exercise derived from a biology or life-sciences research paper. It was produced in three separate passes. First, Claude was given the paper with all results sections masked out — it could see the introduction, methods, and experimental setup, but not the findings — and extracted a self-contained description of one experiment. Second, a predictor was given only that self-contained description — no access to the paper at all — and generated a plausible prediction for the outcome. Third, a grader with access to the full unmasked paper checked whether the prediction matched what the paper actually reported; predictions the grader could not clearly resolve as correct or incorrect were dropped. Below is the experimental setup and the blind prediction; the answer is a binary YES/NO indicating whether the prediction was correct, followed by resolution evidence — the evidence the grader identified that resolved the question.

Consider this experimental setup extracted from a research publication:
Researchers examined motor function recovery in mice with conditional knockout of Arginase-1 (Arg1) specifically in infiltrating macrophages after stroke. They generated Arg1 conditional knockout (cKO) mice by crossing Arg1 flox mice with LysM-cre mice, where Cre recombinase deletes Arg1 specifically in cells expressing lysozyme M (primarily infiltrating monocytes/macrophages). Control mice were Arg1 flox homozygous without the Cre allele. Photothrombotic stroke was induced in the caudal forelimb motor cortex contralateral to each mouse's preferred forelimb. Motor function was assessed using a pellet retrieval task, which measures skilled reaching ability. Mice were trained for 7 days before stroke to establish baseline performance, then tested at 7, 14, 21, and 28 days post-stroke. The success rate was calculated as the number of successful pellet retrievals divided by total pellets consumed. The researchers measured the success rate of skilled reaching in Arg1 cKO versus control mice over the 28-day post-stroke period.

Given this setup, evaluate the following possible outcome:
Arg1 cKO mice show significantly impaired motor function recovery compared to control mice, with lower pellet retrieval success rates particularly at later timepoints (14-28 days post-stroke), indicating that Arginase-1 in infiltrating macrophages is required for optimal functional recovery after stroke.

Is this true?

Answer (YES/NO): NO